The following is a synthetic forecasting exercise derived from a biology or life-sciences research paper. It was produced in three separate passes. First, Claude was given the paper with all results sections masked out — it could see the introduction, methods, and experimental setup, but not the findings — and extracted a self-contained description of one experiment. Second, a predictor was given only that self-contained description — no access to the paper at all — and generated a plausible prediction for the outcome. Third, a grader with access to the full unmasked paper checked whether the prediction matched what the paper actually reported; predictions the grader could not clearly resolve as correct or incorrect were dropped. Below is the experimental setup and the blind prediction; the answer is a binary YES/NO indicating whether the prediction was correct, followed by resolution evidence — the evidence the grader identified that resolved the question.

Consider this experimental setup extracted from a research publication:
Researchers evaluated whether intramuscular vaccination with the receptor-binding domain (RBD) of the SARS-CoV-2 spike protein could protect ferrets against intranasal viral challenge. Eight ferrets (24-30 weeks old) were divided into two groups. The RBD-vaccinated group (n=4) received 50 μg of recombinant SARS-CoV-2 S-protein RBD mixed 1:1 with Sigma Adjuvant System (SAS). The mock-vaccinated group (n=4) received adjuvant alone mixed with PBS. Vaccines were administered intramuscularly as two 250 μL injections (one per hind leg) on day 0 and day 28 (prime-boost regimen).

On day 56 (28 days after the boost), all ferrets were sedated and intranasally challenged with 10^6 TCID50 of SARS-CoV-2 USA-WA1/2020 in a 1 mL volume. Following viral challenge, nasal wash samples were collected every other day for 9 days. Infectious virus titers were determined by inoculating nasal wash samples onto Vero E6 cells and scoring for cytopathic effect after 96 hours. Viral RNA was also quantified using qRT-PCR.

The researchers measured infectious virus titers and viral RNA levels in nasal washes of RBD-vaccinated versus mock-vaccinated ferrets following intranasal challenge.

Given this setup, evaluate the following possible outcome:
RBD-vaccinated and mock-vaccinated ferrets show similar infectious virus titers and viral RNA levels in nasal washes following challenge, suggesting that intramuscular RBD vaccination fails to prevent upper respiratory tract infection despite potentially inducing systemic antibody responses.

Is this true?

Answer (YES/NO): YES